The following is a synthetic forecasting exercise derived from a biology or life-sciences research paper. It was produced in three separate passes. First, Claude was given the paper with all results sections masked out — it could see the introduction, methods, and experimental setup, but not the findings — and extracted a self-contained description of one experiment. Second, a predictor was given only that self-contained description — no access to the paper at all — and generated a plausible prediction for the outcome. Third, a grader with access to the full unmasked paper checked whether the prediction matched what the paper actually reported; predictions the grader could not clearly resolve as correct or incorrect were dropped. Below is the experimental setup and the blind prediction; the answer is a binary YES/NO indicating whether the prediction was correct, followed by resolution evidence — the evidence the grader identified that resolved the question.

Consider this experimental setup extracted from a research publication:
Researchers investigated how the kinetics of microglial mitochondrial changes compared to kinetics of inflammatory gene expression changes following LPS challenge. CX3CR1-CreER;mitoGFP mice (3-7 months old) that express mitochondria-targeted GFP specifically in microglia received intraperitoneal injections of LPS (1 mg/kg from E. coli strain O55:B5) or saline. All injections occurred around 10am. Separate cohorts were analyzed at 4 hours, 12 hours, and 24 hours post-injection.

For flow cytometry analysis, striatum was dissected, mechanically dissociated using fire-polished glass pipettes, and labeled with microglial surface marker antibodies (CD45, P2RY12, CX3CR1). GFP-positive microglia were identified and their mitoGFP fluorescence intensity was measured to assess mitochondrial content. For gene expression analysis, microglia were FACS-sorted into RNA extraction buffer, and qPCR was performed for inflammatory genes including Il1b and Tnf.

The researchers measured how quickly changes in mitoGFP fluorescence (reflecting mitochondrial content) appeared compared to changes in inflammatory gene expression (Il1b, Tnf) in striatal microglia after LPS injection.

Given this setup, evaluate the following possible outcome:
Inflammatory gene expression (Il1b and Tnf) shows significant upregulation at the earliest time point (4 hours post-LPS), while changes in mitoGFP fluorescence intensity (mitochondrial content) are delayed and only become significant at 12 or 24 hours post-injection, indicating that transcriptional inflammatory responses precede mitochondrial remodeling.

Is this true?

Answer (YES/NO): YES